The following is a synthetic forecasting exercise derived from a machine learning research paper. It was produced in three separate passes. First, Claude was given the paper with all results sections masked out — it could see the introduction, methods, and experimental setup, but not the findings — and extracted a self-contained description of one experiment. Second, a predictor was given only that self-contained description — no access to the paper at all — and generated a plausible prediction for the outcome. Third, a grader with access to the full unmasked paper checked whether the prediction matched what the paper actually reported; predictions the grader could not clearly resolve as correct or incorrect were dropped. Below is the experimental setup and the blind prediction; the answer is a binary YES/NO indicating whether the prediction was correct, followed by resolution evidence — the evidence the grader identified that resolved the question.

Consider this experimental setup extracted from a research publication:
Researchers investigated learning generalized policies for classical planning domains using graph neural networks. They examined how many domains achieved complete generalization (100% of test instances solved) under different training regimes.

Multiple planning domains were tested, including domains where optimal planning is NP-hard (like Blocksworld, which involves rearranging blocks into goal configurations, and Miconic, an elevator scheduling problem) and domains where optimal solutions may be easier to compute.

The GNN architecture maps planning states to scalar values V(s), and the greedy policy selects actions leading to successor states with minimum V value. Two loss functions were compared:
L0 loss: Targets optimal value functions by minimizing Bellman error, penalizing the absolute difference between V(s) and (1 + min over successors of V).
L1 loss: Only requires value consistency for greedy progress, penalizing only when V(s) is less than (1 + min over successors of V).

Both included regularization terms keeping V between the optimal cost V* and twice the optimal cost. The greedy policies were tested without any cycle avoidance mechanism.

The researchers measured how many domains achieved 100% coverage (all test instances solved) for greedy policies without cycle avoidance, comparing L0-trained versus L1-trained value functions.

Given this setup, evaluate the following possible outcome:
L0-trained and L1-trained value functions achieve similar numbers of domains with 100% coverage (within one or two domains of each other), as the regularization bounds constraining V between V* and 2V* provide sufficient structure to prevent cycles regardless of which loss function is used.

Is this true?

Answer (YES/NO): NO